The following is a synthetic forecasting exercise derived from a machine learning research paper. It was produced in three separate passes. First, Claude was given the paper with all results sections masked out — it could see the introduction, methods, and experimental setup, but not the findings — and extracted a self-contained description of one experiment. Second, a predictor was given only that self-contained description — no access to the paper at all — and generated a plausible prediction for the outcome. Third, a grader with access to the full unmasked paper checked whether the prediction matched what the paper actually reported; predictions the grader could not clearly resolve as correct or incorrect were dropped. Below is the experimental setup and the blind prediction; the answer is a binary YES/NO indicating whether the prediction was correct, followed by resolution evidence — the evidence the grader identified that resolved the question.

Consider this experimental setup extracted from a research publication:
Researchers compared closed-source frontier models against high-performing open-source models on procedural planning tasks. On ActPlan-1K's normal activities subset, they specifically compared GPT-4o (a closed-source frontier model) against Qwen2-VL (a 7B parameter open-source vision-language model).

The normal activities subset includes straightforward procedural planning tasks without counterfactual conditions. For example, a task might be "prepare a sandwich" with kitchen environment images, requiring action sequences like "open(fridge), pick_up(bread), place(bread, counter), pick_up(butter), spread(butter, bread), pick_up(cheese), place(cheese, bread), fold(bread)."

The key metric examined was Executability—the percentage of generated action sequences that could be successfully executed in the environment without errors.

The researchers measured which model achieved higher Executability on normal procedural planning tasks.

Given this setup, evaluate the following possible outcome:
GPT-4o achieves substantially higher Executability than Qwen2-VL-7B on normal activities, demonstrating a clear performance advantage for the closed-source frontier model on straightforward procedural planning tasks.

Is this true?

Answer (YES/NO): NO